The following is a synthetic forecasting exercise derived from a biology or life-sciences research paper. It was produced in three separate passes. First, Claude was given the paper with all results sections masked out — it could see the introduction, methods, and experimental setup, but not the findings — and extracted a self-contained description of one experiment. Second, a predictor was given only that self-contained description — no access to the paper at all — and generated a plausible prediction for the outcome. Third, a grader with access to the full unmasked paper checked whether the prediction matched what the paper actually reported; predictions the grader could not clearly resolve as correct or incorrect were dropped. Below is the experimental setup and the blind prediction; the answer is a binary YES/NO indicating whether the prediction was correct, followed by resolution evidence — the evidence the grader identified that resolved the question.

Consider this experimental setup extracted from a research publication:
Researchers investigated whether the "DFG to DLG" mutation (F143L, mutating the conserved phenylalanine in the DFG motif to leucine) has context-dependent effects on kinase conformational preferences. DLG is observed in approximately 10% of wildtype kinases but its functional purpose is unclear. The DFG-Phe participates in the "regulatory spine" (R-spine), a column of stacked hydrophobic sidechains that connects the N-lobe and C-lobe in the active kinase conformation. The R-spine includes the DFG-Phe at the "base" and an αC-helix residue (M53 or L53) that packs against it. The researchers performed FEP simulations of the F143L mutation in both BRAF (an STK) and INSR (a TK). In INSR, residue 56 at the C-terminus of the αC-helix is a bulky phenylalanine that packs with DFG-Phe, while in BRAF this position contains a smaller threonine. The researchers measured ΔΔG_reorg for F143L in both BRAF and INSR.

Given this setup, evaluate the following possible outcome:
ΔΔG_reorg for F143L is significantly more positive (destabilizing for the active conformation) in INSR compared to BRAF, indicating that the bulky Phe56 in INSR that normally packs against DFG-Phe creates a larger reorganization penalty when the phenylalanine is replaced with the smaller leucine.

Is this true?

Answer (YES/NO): NO